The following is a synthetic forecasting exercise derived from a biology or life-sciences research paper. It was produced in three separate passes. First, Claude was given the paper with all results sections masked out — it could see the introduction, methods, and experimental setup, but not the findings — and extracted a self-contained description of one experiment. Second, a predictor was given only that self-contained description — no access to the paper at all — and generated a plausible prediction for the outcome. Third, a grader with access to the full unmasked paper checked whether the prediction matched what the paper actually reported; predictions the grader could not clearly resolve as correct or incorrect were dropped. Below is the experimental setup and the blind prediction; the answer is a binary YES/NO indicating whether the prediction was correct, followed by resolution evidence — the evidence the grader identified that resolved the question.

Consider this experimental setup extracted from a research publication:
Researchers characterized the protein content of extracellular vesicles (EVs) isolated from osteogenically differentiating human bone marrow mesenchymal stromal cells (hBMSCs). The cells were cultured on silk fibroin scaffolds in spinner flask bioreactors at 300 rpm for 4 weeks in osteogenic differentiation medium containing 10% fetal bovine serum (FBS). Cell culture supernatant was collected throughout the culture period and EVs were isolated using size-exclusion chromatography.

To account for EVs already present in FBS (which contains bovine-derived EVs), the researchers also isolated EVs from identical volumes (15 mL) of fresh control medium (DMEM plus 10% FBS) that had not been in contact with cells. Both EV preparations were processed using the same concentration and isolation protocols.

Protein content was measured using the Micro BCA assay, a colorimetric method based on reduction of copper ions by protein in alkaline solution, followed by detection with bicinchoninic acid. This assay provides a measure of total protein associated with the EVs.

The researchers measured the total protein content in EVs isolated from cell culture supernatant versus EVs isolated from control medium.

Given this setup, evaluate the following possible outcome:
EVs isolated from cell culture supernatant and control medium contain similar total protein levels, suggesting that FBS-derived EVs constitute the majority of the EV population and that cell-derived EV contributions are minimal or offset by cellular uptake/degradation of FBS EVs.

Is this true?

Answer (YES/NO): NO